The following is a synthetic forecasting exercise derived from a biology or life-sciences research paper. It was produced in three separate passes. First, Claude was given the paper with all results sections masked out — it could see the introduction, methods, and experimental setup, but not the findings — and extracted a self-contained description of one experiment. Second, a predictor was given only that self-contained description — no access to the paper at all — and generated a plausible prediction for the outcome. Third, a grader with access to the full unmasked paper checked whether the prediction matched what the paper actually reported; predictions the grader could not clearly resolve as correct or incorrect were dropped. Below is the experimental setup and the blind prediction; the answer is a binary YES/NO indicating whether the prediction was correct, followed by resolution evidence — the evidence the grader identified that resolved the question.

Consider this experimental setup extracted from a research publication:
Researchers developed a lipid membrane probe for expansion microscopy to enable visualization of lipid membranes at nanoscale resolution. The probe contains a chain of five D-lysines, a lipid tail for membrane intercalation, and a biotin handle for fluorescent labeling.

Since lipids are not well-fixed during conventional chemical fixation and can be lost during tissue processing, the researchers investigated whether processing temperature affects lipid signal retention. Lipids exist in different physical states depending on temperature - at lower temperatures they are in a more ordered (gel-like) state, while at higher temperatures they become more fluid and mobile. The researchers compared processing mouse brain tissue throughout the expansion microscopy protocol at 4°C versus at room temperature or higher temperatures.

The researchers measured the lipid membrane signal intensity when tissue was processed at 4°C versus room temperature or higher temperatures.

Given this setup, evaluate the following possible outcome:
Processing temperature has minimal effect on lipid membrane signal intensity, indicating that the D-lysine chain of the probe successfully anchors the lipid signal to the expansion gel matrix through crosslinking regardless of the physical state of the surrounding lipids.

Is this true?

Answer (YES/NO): NO